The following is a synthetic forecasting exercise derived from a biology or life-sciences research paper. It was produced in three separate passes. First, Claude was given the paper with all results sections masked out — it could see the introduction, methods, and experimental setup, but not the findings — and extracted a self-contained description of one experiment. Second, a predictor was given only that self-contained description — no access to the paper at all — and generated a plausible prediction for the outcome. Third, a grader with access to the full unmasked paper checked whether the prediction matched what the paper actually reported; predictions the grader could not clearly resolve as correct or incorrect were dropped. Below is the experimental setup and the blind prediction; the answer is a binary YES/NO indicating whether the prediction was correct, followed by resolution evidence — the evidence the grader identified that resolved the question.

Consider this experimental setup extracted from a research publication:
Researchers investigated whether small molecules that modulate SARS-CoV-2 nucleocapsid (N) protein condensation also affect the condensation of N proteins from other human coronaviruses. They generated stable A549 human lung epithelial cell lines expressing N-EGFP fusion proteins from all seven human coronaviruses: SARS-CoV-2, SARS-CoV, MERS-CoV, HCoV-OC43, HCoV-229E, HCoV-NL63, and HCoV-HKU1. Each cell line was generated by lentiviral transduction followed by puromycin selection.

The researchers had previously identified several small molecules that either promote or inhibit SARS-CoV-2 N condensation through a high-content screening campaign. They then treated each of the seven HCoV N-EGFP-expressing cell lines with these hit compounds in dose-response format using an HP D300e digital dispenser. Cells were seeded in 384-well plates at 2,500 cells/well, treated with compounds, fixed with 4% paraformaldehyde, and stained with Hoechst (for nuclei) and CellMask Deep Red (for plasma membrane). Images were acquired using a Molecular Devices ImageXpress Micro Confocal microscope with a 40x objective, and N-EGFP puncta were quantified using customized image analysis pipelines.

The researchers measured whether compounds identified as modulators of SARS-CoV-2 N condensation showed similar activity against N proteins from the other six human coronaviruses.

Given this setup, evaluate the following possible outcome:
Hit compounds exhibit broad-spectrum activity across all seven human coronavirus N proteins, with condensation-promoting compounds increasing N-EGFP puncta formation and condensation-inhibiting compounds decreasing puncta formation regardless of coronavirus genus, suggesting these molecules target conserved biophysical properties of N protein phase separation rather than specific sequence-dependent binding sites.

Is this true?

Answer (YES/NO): NO